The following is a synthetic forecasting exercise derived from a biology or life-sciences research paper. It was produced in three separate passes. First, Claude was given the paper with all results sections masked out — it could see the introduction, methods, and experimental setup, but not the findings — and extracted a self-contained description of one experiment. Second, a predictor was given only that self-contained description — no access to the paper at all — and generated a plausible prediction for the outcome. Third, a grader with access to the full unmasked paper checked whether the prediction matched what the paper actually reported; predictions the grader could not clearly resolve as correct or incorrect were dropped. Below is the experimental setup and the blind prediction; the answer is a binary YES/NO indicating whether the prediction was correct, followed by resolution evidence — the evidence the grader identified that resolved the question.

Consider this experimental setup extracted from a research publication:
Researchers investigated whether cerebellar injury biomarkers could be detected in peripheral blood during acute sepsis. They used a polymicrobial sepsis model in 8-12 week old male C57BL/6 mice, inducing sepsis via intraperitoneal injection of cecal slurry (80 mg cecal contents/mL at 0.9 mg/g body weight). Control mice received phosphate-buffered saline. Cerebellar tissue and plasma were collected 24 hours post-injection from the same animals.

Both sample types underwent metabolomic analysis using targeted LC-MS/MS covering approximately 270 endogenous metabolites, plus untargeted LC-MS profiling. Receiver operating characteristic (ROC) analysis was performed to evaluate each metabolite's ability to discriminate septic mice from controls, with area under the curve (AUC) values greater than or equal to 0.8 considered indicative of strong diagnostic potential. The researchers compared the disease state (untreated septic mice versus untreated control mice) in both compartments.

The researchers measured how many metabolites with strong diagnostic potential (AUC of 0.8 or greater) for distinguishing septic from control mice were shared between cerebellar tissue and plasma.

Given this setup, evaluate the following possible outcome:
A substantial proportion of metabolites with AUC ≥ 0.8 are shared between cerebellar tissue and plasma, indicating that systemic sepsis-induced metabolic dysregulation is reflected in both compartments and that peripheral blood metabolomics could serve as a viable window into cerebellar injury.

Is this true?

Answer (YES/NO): YES